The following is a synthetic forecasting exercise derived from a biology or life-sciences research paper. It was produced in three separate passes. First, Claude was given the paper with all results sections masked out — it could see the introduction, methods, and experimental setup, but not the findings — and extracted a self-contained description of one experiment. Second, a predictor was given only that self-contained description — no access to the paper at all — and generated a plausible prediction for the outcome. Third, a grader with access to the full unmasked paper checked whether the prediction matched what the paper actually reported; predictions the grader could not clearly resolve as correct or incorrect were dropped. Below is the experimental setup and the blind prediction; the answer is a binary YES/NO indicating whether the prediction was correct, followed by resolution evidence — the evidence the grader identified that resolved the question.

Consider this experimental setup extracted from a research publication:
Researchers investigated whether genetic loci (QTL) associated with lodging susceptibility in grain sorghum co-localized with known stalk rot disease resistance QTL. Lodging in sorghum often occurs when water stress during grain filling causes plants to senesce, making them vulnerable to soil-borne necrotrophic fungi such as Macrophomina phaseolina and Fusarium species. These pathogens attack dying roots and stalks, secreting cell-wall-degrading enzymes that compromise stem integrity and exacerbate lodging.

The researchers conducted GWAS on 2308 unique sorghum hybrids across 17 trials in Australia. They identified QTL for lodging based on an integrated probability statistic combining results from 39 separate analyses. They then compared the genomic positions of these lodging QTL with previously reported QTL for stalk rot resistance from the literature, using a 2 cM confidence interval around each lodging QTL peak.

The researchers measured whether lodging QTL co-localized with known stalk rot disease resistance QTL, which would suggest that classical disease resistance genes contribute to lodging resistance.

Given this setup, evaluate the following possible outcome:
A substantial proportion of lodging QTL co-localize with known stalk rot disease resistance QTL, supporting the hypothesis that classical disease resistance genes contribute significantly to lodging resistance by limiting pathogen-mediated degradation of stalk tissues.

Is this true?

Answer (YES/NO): NO